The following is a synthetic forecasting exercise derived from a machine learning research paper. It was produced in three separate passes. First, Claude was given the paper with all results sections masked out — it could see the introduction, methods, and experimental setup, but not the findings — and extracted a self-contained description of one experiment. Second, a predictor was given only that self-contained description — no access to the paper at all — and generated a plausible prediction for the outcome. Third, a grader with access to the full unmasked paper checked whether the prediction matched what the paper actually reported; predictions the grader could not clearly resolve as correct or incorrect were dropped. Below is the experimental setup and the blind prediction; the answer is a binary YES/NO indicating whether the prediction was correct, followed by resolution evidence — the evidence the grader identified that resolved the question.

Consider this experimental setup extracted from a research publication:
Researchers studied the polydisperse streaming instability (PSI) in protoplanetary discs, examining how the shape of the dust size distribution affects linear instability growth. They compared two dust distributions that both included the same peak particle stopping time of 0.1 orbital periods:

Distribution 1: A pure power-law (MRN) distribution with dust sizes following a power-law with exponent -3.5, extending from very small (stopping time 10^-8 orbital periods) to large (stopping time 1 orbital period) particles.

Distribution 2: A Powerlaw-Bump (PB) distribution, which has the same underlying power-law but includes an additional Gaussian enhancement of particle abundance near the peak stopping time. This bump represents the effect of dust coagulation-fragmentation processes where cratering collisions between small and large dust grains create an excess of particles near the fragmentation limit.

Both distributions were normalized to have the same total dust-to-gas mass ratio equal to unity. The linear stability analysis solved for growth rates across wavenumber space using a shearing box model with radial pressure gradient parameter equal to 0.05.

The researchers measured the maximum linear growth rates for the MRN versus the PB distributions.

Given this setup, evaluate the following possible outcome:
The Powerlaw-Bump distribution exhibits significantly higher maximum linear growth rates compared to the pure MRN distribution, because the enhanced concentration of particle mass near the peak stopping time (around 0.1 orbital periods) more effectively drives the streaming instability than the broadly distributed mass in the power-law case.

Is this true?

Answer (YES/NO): YES